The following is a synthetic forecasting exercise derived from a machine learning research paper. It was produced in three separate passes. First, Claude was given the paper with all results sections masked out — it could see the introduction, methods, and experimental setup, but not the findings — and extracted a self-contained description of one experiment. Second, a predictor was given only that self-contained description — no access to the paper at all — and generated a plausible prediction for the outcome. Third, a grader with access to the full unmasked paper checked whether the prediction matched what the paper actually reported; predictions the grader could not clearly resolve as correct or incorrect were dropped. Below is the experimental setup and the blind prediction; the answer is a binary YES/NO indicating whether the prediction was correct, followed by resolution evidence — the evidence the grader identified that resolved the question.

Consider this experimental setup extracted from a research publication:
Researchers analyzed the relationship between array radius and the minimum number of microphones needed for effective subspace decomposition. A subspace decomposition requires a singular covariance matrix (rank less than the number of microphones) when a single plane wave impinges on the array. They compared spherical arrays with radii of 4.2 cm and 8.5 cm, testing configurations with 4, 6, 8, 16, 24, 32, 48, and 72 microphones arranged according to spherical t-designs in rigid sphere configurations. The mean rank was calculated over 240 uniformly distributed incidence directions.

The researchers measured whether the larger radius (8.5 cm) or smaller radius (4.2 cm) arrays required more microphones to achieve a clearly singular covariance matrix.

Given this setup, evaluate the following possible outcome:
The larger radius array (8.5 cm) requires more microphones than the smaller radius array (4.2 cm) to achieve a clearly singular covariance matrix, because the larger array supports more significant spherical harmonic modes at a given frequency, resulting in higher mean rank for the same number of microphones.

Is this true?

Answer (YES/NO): YES